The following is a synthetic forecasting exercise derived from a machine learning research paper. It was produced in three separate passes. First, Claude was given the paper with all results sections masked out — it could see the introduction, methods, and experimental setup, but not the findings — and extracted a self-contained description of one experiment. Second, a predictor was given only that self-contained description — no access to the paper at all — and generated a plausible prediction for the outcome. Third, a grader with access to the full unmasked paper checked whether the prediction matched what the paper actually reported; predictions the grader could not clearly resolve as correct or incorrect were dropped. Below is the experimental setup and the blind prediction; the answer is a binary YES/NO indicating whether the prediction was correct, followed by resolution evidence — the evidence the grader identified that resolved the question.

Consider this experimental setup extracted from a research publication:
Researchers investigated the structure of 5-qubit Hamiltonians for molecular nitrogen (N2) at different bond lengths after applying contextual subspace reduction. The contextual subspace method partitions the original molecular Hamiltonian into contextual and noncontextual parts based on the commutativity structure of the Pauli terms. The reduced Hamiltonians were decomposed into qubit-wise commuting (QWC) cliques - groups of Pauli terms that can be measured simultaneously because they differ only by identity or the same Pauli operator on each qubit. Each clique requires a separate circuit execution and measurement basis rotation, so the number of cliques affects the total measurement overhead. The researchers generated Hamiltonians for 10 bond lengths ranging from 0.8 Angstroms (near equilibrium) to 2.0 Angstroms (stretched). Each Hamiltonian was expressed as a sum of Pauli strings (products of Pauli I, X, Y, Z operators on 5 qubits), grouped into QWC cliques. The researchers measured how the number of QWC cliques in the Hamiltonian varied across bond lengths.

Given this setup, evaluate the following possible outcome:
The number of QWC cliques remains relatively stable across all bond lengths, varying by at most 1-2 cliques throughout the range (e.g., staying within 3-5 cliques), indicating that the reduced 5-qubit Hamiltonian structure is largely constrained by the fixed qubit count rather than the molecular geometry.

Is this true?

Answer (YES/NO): NO